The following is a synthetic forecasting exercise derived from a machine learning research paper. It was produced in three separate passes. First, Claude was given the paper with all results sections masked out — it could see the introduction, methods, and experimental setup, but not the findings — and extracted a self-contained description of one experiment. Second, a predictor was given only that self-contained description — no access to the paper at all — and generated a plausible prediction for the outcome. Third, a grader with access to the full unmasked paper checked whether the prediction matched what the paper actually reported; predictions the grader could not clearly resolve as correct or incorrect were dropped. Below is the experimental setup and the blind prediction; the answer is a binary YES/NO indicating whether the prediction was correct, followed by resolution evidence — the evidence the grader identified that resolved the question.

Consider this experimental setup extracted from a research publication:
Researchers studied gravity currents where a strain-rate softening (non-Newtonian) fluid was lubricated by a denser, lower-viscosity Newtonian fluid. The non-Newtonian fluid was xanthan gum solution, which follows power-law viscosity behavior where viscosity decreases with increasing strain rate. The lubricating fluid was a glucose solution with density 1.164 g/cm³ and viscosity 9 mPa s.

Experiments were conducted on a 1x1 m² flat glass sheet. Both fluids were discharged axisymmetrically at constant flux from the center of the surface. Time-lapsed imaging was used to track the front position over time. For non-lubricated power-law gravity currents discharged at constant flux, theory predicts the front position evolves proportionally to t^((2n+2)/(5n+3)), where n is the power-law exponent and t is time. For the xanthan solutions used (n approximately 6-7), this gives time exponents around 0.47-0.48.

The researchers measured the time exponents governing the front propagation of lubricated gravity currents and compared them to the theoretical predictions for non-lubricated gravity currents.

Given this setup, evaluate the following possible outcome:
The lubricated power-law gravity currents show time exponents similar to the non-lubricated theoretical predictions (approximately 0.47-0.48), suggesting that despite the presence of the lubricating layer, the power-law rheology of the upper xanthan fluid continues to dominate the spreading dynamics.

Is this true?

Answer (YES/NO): YES